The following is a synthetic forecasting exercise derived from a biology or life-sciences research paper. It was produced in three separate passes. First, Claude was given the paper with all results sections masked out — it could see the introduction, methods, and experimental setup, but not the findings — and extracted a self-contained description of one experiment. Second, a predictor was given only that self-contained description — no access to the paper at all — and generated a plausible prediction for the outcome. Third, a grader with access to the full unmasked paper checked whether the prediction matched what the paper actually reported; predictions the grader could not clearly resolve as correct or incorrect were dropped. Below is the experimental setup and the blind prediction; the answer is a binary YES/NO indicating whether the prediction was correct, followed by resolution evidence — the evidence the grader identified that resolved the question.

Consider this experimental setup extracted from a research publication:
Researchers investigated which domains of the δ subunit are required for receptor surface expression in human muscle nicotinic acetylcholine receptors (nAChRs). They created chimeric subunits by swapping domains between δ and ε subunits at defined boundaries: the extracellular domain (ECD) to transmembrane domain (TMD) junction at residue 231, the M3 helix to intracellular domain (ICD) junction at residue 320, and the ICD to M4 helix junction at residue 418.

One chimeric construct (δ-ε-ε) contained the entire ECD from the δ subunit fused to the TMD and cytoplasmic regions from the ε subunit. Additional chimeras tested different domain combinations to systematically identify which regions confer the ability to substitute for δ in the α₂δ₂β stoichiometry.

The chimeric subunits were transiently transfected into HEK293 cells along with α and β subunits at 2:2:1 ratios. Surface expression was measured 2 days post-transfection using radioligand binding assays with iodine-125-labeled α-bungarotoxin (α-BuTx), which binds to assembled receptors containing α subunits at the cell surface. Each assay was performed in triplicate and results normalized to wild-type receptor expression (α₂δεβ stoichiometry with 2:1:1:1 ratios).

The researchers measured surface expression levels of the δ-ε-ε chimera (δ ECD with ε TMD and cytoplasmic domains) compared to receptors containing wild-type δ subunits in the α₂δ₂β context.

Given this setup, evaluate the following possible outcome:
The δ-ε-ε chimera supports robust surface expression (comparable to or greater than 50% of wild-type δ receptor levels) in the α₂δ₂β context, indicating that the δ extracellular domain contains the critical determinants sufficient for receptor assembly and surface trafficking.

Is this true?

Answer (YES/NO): NO